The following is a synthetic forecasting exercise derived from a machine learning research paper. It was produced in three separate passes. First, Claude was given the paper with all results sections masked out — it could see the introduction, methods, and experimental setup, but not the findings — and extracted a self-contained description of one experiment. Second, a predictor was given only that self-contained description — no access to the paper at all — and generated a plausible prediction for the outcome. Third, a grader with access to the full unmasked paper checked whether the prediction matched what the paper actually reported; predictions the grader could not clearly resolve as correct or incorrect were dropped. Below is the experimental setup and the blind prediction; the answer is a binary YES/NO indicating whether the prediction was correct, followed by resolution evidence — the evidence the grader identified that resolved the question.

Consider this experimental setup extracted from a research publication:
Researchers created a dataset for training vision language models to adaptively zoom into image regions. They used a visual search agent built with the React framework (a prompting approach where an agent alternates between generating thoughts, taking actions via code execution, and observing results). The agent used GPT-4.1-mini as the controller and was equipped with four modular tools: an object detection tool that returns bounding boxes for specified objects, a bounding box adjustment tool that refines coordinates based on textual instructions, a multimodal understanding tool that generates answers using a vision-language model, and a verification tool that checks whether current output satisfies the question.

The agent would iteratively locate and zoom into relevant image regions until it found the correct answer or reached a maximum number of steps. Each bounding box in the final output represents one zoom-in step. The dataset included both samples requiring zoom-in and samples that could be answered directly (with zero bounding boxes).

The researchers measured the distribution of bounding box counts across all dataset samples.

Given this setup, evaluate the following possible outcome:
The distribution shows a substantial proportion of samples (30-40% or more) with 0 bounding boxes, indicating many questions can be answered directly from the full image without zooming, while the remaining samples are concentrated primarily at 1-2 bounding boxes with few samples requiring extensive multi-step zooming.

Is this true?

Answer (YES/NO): YES